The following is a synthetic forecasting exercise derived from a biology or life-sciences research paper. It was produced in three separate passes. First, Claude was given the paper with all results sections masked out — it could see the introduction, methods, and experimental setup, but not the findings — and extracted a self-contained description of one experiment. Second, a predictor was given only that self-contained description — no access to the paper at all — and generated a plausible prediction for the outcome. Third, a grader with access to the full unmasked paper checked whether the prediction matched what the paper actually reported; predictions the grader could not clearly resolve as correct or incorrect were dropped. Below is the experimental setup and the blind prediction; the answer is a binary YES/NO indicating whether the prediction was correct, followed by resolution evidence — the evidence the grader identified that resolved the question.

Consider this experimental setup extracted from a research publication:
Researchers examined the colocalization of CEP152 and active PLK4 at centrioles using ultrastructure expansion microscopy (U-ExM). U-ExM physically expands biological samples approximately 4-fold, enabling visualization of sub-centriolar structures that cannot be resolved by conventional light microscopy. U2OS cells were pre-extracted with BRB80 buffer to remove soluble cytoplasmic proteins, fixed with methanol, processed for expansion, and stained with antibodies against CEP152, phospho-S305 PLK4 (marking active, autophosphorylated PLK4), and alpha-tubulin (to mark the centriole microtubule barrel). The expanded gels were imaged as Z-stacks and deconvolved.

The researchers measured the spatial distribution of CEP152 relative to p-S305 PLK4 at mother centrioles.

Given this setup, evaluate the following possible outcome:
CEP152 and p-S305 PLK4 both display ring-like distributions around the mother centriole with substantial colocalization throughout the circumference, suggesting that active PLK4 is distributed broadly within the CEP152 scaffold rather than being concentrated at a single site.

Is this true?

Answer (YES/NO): NO